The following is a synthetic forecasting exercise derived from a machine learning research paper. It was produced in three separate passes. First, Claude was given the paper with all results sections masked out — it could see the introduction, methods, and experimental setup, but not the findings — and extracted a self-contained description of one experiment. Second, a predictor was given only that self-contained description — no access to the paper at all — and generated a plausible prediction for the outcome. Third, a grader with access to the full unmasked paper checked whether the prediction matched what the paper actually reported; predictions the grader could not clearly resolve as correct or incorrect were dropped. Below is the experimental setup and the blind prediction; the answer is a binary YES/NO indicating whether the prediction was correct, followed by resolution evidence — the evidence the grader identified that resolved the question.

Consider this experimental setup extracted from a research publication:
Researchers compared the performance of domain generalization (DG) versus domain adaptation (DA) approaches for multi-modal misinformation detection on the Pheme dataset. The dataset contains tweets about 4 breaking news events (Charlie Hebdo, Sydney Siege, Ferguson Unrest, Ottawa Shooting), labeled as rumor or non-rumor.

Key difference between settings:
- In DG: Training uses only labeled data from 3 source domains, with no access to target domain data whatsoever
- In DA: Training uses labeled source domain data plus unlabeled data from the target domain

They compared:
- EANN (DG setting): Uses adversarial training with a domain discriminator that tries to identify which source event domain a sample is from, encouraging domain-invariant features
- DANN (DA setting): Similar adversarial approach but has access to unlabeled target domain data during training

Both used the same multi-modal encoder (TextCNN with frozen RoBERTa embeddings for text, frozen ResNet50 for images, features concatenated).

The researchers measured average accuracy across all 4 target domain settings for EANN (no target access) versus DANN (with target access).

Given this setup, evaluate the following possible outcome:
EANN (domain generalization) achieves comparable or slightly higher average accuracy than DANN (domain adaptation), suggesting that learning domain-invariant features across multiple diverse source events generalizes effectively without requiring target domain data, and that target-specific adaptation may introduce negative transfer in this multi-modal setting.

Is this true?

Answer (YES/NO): NO